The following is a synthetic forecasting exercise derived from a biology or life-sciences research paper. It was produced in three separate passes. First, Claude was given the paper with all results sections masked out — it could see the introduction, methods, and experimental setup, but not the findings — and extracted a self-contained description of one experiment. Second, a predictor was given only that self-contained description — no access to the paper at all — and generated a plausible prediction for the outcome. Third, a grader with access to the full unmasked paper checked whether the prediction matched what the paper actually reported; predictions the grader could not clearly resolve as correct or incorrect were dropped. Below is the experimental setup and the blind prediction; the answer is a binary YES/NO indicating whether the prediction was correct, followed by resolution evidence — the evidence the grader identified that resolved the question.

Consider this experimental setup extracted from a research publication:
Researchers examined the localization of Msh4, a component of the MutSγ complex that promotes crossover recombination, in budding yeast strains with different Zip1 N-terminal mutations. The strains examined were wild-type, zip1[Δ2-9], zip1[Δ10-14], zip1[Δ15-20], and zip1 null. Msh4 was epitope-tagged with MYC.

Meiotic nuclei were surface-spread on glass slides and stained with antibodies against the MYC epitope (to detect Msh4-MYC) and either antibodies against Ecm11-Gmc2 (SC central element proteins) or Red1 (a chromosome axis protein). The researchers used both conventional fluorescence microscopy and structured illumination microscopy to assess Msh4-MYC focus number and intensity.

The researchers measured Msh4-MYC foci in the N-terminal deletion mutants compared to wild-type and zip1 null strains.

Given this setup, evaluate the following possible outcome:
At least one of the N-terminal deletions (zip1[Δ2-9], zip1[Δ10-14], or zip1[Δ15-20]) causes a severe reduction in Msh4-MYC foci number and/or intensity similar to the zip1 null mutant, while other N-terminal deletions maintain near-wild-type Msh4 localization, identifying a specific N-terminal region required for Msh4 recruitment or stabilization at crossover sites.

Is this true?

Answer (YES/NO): NO